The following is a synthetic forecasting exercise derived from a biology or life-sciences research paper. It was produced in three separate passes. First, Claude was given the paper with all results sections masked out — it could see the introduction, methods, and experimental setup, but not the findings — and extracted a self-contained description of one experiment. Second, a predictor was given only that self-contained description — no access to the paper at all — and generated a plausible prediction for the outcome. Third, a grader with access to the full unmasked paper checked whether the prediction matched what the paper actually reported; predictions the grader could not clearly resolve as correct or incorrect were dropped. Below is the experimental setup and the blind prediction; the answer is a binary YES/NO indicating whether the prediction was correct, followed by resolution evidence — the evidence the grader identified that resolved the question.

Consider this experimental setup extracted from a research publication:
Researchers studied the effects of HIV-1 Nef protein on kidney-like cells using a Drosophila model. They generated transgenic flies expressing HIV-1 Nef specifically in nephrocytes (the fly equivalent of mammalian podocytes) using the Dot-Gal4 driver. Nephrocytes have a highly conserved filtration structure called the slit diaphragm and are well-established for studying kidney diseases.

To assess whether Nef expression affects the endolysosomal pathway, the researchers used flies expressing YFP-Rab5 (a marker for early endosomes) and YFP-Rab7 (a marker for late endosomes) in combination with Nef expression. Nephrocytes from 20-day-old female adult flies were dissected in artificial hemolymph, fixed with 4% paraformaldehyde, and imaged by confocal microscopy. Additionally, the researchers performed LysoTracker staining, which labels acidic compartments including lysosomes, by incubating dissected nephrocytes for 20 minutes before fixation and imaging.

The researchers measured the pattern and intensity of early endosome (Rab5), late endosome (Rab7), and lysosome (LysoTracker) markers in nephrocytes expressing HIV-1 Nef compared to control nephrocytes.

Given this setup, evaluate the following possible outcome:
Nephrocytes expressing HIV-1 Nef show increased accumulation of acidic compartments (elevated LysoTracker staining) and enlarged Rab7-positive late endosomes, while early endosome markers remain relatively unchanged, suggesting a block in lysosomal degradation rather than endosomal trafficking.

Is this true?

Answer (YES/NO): NO